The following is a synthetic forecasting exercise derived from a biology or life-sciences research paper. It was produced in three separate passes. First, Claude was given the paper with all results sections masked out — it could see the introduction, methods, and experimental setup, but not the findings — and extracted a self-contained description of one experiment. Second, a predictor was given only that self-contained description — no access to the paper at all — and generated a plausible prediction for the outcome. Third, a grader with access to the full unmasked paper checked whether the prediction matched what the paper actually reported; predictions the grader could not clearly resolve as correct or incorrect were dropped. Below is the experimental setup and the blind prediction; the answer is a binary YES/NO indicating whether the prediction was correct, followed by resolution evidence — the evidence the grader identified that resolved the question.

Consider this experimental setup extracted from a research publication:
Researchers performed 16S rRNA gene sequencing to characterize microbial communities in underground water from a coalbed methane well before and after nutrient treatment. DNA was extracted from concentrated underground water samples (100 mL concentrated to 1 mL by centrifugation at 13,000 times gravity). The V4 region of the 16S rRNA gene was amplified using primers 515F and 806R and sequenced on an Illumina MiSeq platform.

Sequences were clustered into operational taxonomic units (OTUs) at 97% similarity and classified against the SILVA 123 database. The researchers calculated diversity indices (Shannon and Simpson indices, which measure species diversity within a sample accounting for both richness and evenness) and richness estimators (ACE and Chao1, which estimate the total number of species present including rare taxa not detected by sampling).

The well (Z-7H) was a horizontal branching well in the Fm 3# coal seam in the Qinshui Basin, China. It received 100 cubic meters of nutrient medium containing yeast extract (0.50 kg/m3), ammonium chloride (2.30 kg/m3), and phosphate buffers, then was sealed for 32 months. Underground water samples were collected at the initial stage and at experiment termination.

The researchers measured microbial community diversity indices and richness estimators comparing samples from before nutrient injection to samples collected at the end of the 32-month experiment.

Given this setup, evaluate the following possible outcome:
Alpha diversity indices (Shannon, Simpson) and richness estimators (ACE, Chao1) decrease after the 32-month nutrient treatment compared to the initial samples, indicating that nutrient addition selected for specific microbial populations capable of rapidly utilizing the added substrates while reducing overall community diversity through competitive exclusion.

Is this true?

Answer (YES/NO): YES